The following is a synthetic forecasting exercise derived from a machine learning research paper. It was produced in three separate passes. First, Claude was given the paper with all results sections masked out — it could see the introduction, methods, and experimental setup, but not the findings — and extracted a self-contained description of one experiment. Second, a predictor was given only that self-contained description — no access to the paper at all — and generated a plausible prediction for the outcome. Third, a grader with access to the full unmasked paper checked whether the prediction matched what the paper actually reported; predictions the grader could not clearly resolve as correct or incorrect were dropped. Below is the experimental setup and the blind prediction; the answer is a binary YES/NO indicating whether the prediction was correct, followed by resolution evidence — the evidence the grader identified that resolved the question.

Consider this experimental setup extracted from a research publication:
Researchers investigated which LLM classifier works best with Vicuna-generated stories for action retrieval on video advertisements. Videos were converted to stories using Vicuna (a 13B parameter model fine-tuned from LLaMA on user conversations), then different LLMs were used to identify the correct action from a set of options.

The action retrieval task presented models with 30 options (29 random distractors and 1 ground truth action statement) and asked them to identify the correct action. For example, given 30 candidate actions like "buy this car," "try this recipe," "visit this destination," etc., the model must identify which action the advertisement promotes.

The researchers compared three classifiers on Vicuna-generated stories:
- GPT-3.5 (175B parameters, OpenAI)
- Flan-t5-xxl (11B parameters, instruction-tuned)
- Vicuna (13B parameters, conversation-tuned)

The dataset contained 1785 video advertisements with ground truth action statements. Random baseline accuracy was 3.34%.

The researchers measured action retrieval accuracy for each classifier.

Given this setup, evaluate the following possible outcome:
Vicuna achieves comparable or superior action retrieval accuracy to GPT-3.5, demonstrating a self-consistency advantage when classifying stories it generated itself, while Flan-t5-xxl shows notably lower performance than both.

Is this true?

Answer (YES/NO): NO